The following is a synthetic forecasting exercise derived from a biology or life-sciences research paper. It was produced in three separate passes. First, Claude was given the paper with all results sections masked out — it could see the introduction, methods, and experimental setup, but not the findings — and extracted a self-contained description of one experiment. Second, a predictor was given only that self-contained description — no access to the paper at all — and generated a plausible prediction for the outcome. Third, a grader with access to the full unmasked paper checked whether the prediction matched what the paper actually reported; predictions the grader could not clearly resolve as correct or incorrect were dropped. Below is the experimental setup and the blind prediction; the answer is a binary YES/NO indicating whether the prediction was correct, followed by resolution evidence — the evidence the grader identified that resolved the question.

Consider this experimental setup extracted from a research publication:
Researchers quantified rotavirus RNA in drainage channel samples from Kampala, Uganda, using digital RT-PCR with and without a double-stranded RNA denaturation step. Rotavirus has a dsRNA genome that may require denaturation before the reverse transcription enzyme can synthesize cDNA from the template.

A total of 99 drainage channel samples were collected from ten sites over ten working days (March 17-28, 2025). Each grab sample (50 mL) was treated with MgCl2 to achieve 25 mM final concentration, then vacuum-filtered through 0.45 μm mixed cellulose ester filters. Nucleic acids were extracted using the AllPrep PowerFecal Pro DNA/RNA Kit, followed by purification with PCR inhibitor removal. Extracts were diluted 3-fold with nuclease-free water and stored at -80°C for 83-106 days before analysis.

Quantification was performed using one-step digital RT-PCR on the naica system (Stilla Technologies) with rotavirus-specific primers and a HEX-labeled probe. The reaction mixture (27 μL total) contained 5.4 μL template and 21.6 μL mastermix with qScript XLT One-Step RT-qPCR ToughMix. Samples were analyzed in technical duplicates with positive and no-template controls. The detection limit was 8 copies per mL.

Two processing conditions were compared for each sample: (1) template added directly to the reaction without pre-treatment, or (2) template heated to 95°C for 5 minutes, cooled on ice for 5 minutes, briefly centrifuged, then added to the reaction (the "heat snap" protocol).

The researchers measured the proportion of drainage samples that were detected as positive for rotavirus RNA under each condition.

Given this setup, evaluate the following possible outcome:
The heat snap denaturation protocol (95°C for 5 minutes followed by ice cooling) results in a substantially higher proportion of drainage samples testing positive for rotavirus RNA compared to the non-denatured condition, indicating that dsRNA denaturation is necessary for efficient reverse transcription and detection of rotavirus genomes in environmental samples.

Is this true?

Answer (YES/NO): YES